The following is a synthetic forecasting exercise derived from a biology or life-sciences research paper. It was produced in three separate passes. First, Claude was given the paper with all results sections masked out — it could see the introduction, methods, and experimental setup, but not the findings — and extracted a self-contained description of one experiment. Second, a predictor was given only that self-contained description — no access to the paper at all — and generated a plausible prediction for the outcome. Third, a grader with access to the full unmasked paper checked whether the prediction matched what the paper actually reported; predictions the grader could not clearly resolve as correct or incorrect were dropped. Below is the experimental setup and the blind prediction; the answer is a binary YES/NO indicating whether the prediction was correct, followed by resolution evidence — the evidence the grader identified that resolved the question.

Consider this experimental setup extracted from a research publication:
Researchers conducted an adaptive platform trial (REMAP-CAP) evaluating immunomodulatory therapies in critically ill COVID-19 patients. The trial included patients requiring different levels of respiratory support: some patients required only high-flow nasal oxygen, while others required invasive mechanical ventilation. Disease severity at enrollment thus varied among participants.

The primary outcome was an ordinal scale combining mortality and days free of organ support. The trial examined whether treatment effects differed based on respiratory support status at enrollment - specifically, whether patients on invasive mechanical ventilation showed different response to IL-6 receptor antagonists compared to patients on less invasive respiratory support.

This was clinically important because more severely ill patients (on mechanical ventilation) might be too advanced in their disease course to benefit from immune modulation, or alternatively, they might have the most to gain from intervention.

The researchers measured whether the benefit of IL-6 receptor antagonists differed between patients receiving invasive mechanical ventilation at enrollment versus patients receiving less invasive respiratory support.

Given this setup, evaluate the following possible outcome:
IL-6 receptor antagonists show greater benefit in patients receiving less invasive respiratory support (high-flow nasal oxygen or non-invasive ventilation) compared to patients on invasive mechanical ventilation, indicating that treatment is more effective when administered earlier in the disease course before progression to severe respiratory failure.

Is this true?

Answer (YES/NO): NO